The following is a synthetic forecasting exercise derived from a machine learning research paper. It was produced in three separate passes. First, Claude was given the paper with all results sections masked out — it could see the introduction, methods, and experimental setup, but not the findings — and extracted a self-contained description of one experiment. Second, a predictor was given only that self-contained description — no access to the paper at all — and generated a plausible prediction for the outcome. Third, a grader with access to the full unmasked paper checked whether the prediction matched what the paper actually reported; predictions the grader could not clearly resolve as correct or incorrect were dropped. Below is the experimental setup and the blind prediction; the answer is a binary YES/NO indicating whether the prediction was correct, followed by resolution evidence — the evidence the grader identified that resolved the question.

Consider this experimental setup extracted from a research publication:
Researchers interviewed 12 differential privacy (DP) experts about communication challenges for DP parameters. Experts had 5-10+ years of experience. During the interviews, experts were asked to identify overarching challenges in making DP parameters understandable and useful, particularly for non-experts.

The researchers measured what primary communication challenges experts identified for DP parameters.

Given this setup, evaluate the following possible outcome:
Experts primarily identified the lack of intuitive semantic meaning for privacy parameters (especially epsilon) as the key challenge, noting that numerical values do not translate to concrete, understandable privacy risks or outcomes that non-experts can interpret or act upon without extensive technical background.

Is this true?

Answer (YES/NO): NO